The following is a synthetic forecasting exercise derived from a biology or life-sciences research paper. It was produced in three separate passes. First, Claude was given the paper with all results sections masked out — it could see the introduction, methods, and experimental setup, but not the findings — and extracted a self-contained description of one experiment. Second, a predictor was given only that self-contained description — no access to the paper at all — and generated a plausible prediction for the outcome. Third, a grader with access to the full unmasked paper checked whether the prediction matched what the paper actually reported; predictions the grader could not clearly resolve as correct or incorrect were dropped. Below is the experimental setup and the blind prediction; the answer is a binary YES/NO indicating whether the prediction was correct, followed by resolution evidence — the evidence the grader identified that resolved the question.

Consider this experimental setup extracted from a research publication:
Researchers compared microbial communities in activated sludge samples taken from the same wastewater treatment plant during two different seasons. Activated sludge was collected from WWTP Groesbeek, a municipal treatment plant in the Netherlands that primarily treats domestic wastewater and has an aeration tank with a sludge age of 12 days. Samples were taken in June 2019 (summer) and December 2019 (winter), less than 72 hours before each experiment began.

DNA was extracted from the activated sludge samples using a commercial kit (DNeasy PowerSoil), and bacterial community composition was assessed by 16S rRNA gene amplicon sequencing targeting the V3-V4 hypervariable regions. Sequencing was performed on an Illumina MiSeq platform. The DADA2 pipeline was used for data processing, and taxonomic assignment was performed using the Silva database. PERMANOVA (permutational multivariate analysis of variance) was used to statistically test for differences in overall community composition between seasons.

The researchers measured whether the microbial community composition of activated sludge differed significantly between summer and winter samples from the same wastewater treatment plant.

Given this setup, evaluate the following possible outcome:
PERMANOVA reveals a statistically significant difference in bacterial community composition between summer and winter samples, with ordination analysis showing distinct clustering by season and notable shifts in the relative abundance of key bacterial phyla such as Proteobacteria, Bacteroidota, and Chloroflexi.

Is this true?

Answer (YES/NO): NO